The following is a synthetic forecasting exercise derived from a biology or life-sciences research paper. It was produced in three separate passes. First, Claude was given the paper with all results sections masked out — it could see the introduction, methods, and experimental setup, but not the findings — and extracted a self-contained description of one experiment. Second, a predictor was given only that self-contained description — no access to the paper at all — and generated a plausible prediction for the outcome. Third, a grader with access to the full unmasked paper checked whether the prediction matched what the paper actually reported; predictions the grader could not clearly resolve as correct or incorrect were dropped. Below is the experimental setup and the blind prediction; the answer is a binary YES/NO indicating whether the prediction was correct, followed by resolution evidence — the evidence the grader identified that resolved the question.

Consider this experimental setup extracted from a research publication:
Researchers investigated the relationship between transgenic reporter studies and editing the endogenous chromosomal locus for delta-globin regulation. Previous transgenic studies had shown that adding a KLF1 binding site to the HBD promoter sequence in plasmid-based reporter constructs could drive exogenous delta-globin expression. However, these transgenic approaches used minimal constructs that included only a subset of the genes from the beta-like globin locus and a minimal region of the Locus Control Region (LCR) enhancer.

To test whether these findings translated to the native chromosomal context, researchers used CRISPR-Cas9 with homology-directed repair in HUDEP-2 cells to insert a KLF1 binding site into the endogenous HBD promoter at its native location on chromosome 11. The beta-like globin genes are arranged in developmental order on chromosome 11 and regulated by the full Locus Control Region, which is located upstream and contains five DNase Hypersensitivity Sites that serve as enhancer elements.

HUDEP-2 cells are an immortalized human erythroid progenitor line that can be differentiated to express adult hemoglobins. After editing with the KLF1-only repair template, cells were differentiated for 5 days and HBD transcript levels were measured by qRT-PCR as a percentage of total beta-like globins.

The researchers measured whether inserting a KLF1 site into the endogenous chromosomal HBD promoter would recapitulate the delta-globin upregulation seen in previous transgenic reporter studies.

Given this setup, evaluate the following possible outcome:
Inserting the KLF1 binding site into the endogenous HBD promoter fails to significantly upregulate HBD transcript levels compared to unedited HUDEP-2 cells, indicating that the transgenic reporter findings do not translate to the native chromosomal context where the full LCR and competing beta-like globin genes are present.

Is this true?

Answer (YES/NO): YES